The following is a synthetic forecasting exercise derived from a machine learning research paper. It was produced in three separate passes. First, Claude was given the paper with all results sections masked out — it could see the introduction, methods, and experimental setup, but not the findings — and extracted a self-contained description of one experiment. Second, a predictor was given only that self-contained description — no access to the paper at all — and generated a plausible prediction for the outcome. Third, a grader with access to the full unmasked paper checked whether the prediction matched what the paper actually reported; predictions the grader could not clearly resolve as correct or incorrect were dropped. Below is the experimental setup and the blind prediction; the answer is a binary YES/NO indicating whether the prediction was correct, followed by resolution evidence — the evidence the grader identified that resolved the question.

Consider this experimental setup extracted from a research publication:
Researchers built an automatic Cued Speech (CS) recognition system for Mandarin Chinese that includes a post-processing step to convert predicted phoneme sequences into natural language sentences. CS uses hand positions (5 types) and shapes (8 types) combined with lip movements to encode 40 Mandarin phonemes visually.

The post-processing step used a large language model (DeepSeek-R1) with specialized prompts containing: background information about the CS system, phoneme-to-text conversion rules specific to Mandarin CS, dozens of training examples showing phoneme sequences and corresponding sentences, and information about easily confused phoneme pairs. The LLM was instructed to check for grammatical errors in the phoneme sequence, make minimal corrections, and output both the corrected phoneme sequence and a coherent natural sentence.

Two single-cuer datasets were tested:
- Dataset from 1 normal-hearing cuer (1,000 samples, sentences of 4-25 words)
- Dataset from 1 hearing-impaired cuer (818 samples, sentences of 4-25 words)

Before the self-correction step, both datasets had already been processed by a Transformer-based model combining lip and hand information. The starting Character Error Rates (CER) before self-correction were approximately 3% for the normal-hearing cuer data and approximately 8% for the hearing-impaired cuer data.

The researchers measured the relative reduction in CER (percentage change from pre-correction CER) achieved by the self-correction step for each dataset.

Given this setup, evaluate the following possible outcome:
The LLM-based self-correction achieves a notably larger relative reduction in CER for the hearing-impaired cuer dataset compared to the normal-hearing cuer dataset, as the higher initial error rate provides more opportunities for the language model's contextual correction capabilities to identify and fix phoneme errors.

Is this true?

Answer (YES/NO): YES